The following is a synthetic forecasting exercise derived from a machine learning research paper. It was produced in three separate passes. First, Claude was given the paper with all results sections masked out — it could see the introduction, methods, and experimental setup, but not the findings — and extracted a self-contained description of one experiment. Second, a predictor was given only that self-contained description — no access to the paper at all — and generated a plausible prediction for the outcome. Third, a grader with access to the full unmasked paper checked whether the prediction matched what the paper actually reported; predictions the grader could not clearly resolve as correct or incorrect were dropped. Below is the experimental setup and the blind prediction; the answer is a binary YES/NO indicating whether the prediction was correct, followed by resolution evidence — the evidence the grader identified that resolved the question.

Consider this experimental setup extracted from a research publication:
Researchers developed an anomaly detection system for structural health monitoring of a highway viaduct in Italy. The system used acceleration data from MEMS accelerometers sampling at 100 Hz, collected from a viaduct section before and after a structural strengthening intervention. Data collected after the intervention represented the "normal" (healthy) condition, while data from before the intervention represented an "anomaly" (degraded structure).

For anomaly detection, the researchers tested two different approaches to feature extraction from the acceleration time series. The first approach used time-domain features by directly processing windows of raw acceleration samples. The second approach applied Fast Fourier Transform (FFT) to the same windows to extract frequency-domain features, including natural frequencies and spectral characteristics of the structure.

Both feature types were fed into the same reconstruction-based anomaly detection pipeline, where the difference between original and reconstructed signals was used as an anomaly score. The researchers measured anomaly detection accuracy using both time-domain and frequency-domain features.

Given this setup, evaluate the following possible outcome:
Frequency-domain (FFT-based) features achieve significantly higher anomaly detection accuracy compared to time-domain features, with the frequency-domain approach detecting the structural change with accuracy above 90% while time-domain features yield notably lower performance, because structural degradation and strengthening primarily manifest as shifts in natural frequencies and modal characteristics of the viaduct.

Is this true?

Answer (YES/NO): NO